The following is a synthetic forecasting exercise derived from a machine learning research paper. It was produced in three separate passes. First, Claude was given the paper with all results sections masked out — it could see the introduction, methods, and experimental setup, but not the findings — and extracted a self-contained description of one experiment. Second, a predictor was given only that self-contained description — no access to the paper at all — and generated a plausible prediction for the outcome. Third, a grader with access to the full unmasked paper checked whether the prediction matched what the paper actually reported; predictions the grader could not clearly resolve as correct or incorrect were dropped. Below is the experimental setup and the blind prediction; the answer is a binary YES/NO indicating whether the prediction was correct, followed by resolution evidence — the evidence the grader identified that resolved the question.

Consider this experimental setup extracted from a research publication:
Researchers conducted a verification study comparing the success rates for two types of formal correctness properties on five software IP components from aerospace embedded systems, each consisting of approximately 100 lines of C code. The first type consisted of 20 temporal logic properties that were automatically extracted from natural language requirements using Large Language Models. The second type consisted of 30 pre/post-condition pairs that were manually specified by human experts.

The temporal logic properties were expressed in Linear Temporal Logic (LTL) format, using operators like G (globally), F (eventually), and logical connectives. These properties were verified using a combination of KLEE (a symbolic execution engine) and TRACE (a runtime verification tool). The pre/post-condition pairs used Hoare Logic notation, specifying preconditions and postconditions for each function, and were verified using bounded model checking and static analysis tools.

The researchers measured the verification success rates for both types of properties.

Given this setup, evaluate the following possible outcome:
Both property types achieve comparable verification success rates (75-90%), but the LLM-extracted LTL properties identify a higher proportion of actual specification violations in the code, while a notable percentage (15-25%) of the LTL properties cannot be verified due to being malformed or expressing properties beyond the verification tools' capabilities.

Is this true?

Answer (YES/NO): NO